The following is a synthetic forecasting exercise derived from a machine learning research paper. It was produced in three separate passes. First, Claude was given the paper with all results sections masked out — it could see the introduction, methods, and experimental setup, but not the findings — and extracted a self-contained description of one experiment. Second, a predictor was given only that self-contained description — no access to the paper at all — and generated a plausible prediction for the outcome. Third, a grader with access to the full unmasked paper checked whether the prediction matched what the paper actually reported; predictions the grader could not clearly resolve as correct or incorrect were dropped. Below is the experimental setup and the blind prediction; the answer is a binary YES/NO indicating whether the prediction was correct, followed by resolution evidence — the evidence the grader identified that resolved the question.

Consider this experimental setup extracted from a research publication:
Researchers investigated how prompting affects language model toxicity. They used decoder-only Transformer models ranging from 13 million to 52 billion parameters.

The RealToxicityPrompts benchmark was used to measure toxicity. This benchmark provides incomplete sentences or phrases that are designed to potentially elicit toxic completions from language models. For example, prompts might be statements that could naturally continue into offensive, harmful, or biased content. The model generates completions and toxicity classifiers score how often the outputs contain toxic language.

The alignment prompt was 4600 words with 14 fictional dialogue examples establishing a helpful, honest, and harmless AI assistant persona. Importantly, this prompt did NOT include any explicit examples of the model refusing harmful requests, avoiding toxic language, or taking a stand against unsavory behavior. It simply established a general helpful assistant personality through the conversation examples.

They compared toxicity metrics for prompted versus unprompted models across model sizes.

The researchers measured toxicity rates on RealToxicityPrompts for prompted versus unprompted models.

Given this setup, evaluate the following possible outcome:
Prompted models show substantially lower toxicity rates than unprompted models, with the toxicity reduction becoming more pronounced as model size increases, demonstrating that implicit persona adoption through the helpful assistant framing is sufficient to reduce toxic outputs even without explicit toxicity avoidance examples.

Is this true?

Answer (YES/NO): YES